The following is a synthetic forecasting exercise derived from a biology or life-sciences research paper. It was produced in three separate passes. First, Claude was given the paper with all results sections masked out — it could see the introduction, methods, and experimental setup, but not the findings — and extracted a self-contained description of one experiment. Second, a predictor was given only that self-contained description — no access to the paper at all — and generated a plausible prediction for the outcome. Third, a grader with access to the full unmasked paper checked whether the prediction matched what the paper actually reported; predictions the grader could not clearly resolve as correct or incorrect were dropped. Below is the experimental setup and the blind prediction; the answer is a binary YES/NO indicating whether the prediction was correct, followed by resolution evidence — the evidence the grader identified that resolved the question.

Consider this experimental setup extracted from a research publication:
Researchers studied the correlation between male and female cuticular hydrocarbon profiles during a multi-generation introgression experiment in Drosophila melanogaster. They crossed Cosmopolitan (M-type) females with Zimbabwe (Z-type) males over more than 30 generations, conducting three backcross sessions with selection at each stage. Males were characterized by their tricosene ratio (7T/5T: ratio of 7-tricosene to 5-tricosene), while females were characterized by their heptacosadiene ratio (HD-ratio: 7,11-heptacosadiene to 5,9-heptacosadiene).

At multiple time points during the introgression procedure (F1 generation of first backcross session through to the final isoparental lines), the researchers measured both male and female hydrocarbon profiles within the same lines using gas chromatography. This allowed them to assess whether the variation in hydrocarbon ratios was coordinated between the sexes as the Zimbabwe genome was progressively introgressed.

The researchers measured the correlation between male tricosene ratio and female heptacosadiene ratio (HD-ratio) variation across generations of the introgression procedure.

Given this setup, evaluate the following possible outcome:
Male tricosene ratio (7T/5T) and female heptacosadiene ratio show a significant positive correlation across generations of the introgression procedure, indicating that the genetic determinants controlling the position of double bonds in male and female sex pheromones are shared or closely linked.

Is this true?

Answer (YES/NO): NO